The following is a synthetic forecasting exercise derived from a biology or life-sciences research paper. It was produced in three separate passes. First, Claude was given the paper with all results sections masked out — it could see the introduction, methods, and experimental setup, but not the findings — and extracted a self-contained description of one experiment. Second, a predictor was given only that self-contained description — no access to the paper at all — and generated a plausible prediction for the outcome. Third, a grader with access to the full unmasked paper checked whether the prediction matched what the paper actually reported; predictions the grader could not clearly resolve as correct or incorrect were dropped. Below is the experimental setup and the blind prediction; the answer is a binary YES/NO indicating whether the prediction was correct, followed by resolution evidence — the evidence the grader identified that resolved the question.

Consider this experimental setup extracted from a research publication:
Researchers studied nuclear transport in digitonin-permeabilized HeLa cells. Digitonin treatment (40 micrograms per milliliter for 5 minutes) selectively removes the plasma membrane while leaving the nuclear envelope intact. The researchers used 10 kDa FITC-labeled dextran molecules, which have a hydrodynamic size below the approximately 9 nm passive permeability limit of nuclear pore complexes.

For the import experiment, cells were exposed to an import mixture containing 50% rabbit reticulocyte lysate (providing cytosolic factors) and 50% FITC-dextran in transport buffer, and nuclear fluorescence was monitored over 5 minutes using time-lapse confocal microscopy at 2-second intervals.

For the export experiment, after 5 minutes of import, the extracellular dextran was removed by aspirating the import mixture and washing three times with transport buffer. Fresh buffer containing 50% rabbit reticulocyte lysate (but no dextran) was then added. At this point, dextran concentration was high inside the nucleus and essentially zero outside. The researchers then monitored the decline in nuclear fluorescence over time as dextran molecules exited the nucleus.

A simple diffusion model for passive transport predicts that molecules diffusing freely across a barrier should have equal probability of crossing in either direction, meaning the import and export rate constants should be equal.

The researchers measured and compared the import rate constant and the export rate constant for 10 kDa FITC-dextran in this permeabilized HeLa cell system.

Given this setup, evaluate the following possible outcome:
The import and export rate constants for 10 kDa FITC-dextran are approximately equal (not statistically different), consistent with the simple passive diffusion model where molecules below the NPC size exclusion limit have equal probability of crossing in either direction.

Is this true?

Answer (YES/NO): NO